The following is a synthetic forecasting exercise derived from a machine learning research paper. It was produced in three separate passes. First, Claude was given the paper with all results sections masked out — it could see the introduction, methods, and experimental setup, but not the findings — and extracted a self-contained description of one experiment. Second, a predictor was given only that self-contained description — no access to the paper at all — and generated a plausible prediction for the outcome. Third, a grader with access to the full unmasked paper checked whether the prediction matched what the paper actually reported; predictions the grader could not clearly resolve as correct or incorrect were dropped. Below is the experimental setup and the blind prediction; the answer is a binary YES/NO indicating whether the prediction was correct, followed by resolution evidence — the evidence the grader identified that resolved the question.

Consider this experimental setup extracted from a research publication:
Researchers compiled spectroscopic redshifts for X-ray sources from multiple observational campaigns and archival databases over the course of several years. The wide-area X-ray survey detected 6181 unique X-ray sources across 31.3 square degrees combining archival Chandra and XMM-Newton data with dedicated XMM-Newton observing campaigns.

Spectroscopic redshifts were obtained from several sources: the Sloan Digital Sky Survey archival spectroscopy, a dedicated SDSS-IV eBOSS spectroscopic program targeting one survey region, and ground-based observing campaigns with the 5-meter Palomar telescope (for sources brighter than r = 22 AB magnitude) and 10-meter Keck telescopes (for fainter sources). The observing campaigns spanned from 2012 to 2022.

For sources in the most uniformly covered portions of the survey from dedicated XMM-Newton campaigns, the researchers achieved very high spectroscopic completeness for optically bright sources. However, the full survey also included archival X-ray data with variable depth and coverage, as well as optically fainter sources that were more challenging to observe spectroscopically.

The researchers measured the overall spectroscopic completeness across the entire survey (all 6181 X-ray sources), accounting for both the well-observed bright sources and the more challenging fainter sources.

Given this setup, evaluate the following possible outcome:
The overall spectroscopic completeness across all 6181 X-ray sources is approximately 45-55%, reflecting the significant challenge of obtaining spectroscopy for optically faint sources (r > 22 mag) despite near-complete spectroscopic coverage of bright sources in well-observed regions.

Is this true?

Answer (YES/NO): NO